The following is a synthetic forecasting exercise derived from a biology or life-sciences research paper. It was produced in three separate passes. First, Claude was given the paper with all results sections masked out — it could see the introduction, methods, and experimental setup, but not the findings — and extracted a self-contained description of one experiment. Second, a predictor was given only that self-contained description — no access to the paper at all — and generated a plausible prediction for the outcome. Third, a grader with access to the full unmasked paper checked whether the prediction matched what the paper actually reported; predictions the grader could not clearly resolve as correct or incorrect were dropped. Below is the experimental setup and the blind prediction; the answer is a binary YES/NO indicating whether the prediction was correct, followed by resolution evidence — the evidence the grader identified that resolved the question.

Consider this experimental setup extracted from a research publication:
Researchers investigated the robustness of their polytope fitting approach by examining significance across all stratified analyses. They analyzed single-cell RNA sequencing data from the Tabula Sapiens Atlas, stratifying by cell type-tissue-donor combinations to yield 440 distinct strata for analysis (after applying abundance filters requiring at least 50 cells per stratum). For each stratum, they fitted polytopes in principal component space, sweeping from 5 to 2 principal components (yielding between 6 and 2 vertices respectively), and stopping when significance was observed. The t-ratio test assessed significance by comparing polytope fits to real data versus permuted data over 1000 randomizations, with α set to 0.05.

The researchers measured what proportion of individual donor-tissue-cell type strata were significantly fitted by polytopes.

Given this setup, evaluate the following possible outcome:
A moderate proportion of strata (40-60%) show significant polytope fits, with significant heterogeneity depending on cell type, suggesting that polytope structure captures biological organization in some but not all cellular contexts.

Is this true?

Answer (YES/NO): YES